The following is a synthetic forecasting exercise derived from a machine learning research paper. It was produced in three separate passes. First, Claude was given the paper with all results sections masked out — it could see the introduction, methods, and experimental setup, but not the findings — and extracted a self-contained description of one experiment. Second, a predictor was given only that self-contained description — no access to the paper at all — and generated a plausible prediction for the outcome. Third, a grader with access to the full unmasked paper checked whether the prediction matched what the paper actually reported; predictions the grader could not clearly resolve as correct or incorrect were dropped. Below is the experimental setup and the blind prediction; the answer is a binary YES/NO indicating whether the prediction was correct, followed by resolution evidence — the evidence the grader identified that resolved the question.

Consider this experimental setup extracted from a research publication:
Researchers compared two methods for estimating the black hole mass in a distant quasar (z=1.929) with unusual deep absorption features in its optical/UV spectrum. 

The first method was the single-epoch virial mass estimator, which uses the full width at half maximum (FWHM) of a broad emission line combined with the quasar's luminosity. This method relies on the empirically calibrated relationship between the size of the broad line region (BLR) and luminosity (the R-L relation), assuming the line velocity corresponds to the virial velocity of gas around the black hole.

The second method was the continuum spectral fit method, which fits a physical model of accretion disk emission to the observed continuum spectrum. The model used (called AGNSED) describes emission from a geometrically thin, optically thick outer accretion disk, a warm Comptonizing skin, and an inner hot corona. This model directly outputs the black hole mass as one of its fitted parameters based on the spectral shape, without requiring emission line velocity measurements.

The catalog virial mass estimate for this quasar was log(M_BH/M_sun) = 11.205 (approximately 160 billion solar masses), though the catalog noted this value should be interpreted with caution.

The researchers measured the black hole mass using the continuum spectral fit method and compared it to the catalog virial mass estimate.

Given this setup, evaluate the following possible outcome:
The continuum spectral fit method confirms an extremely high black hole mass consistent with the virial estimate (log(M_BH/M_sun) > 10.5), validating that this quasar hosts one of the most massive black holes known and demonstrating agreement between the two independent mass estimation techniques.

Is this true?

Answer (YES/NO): NO